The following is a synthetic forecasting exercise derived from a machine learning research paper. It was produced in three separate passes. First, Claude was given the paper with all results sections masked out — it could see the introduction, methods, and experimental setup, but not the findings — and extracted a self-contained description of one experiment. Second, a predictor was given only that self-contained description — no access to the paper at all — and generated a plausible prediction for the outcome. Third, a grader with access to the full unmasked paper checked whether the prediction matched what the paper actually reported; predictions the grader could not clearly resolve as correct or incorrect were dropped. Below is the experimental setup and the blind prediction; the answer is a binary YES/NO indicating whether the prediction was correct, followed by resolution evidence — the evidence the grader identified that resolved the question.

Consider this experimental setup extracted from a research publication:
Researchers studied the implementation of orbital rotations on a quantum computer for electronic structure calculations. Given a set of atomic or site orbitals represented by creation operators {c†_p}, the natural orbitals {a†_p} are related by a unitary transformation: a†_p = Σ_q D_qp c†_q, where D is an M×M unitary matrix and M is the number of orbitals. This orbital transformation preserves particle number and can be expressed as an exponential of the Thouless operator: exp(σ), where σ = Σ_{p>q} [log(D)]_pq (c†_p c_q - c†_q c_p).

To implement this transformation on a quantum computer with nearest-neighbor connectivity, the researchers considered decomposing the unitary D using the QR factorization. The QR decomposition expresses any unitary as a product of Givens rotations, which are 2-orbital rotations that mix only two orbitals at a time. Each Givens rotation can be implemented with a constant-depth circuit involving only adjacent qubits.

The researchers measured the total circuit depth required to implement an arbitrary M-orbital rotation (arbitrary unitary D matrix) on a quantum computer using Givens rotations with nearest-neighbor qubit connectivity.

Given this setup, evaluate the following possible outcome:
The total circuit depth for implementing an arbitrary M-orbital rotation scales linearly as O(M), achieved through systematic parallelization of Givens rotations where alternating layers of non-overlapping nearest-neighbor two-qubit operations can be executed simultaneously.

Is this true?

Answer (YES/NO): YES